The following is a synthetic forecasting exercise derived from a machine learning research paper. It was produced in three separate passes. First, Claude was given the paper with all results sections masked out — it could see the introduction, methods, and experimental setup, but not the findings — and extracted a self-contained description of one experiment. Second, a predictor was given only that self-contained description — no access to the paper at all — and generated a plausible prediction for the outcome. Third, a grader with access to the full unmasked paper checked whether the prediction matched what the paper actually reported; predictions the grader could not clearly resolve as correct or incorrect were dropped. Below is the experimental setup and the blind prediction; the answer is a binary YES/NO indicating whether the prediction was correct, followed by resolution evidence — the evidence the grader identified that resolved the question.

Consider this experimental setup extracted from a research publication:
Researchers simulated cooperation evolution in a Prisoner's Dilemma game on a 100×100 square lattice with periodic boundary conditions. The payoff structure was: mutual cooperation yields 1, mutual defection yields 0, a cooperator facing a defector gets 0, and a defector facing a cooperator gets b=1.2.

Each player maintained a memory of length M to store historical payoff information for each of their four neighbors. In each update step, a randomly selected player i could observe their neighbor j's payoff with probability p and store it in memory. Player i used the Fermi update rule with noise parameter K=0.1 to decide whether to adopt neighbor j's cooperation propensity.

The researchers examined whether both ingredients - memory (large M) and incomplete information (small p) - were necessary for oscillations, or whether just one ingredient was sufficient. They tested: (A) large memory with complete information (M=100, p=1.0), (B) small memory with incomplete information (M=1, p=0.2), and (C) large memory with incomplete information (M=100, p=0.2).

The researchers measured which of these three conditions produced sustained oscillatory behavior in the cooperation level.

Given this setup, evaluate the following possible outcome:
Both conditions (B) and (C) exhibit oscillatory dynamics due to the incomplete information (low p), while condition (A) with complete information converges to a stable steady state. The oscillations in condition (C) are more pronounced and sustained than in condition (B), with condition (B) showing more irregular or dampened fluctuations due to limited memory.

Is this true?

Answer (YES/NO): NO